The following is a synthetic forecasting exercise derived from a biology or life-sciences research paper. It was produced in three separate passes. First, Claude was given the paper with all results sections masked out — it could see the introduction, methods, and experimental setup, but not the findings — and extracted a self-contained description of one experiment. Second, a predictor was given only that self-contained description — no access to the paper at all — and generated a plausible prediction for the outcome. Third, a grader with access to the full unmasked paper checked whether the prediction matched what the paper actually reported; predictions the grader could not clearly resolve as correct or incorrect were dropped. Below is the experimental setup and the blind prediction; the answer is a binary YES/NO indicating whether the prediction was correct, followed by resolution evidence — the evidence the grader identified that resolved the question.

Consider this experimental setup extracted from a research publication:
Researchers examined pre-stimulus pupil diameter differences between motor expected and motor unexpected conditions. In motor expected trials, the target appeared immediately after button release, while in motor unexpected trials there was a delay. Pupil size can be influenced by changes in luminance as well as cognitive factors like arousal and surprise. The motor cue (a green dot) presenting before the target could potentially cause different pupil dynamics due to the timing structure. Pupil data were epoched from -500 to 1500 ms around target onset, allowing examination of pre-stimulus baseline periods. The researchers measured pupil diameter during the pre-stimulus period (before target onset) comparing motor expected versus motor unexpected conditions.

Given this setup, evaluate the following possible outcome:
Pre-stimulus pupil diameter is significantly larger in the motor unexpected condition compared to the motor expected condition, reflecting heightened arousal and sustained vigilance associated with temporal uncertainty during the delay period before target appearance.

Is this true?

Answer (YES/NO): YES